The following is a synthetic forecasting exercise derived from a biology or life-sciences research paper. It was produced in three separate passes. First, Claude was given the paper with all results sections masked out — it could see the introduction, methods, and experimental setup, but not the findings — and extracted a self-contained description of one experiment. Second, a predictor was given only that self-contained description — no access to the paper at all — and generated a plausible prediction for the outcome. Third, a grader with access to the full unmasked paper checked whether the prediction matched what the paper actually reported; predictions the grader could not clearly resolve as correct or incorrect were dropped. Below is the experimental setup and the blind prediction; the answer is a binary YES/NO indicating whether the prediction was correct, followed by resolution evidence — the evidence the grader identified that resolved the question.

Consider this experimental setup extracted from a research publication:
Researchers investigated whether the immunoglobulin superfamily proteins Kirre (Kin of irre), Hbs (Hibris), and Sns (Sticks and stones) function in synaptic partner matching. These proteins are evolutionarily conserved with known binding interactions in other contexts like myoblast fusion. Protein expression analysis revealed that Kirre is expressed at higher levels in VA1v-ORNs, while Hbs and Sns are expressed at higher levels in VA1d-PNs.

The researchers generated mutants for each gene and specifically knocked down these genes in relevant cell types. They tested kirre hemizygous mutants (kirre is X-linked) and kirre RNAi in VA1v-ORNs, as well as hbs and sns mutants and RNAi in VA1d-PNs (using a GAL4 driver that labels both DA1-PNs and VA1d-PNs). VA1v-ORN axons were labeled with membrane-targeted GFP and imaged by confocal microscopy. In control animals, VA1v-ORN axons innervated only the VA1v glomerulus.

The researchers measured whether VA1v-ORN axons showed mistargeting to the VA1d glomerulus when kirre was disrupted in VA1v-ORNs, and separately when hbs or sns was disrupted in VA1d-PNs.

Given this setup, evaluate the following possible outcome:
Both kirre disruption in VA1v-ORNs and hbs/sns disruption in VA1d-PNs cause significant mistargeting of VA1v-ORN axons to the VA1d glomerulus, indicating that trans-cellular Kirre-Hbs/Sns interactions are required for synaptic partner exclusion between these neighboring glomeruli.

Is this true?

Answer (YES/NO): YES